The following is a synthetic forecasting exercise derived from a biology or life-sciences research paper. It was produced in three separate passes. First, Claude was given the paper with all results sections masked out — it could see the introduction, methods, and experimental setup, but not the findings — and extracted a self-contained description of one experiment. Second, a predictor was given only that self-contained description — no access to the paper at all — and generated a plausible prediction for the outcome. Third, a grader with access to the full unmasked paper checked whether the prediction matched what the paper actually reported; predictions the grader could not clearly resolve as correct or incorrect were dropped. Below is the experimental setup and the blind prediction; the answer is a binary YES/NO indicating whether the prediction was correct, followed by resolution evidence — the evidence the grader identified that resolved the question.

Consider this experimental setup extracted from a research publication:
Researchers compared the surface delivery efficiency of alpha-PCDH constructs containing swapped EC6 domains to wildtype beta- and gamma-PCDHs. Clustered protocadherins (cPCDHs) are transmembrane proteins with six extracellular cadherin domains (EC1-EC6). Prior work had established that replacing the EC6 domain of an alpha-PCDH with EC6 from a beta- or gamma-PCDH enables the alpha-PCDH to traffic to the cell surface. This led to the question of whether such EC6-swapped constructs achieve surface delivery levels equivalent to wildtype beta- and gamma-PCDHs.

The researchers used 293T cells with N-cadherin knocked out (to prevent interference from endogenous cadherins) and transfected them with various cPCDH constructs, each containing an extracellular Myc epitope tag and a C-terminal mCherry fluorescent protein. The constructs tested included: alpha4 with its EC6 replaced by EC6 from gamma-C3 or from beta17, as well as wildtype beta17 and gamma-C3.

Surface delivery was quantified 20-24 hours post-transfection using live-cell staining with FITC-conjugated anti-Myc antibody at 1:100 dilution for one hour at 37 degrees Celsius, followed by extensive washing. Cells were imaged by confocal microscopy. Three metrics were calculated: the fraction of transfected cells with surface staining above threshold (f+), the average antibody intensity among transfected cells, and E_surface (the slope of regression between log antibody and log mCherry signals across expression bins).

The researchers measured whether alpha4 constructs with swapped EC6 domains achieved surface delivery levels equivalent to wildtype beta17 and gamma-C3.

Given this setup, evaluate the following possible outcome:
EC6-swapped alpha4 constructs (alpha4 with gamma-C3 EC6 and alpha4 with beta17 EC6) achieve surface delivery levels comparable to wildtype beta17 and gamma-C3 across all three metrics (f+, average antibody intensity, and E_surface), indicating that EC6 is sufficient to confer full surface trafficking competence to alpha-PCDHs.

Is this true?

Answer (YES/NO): NO